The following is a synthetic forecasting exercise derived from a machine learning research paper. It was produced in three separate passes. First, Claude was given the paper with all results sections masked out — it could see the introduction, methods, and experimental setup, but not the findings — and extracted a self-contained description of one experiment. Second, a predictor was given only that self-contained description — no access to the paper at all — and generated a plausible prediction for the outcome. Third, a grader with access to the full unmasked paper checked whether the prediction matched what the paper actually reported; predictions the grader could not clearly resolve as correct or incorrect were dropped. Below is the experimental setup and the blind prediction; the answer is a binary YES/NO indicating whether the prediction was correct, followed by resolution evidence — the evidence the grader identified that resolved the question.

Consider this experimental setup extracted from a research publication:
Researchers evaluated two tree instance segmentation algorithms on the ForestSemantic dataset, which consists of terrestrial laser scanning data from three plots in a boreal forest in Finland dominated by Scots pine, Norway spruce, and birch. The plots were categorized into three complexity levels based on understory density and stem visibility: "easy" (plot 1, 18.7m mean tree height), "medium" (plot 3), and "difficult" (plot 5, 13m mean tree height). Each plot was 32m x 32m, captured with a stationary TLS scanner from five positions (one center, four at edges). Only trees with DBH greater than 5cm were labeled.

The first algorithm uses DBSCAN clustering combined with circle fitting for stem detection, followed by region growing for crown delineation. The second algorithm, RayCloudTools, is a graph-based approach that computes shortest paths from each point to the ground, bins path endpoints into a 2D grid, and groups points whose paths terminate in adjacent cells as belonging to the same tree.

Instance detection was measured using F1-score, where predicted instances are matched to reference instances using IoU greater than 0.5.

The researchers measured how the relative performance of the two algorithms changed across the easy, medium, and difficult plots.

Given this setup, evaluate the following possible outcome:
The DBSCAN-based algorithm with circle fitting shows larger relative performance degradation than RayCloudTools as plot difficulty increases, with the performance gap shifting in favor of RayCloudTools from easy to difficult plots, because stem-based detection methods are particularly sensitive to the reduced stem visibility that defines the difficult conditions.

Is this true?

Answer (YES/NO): NO